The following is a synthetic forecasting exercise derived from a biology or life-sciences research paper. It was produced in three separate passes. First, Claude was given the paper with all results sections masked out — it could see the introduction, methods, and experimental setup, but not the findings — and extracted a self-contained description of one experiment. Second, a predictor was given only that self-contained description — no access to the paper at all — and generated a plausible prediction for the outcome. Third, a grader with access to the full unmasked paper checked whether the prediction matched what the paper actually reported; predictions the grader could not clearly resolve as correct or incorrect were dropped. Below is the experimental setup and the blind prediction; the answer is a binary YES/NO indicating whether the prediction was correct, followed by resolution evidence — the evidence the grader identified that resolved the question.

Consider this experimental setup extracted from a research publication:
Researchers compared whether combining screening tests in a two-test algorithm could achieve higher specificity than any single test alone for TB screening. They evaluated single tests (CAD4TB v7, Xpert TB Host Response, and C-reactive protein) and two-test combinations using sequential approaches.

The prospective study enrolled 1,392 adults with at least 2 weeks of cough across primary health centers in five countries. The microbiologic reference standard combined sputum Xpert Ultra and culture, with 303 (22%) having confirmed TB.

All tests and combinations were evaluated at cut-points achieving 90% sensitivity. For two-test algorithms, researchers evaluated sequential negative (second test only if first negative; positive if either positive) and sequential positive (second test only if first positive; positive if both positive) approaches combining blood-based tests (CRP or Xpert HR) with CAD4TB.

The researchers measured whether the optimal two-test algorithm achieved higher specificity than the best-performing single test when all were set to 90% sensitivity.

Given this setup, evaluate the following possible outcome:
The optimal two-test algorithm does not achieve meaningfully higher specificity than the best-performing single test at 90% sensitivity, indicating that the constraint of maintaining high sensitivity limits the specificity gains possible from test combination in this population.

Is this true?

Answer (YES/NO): NO